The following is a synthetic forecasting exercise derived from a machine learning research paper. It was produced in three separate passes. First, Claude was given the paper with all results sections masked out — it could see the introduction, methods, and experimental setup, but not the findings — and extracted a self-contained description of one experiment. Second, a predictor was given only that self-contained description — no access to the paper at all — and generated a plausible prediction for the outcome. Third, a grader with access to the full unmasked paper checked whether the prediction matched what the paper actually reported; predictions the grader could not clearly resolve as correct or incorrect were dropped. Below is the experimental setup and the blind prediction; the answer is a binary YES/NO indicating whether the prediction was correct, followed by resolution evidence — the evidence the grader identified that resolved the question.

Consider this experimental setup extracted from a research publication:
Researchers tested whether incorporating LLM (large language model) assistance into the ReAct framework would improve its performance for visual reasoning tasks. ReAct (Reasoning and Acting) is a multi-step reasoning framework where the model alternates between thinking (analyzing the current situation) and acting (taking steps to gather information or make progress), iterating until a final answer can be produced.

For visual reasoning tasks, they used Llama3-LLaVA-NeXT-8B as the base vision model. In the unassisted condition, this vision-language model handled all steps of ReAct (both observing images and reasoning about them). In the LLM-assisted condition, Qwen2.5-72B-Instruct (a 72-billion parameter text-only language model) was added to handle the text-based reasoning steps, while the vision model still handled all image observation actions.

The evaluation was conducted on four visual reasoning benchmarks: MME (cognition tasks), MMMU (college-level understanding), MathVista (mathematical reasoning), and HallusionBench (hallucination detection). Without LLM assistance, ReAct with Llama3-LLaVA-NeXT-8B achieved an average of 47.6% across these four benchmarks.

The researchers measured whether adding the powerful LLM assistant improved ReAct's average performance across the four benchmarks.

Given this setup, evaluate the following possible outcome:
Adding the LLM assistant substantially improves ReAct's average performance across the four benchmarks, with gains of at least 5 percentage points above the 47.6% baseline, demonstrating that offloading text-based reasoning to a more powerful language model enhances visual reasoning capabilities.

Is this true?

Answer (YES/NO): NO